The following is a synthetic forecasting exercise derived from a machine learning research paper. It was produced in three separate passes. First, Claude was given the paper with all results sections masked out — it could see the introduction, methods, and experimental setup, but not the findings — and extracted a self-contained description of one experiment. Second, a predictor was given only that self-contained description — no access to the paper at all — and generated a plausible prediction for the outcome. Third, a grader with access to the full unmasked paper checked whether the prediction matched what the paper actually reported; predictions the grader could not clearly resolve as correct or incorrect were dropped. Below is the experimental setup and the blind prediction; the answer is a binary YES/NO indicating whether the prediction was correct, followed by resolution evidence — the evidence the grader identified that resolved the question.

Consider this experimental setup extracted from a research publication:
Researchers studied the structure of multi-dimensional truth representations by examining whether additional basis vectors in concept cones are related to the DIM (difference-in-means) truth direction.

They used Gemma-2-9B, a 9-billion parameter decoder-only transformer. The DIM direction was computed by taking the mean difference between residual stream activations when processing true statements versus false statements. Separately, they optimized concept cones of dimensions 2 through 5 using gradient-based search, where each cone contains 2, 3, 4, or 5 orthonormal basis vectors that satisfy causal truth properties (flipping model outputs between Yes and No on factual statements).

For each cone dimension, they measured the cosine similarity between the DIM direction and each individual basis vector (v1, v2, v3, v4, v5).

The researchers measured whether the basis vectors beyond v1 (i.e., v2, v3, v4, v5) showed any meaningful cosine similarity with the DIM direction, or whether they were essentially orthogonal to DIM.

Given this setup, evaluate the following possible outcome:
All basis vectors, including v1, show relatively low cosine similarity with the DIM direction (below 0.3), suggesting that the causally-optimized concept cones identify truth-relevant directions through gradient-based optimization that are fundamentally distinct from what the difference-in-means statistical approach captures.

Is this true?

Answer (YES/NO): NO